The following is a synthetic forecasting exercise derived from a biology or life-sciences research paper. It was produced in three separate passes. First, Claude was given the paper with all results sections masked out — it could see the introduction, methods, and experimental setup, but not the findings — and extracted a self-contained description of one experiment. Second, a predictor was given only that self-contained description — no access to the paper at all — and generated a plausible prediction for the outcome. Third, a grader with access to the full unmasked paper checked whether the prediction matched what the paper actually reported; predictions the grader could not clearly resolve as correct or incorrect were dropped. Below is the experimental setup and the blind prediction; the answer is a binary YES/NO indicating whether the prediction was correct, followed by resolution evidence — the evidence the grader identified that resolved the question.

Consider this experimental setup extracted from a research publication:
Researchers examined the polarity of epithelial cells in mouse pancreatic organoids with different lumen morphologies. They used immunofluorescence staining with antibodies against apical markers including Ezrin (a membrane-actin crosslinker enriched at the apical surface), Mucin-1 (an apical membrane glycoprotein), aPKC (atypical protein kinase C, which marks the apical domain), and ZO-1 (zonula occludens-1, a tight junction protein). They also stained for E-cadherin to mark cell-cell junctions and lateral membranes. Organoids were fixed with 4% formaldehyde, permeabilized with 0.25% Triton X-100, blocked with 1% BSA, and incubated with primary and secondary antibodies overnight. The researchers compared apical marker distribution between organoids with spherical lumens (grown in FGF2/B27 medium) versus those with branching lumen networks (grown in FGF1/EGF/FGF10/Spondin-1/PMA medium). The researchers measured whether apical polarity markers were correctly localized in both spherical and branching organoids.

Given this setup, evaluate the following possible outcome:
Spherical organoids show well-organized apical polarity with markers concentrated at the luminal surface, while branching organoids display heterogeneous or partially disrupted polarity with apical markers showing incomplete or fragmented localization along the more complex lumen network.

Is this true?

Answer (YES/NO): NO